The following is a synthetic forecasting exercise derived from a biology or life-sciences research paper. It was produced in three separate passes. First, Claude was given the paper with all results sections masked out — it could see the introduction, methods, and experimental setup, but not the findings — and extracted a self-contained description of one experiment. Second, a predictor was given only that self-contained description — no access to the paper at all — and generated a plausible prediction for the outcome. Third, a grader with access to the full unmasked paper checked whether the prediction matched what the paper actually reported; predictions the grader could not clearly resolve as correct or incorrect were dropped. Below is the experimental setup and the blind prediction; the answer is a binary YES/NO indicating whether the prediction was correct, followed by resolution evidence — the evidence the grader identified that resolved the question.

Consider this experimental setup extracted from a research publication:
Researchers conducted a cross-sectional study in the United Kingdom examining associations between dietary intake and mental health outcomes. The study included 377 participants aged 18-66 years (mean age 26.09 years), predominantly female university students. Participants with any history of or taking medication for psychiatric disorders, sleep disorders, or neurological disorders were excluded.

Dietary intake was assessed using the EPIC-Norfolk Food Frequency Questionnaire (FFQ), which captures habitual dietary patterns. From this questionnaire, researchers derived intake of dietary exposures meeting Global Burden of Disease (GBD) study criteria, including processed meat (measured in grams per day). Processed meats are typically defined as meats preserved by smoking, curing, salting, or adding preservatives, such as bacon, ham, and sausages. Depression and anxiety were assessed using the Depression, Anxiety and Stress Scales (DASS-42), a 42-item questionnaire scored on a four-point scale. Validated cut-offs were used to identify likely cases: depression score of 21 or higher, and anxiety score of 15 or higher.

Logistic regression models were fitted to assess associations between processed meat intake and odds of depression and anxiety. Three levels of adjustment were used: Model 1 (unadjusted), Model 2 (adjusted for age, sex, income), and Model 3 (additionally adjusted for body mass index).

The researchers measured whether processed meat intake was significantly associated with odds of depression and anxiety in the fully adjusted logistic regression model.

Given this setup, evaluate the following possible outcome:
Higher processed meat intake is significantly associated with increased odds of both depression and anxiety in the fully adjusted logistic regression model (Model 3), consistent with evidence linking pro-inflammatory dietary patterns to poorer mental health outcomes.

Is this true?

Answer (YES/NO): NO